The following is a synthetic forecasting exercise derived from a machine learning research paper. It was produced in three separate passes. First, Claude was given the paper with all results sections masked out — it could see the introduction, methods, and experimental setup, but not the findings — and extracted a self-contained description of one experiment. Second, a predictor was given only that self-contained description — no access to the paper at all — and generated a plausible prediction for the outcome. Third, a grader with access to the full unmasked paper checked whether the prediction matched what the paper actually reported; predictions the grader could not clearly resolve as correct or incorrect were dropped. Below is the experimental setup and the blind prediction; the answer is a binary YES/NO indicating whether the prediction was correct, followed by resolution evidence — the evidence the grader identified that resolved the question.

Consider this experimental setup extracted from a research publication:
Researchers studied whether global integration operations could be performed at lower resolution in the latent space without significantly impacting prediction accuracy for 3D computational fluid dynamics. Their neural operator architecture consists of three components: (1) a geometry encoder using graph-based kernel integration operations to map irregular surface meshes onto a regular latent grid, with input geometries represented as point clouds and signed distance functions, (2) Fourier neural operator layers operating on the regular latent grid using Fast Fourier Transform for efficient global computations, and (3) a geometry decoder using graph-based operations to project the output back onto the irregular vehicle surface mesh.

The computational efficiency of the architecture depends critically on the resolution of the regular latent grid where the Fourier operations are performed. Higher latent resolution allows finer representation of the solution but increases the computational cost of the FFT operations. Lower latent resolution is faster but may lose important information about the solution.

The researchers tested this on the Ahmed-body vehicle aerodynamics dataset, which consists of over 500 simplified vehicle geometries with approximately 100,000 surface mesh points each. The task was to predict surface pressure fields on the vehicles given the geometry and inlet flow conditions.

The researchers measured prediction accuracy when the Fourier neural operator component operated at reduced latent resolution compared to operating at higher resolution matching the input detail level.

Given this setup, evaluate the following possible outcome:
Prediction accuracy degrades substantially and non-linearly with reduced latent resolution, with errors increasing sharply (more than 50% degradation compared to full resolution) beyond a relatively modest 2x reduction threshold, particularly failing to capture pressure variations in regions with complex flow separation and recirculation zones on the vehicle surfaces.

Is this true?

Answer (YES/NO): NO